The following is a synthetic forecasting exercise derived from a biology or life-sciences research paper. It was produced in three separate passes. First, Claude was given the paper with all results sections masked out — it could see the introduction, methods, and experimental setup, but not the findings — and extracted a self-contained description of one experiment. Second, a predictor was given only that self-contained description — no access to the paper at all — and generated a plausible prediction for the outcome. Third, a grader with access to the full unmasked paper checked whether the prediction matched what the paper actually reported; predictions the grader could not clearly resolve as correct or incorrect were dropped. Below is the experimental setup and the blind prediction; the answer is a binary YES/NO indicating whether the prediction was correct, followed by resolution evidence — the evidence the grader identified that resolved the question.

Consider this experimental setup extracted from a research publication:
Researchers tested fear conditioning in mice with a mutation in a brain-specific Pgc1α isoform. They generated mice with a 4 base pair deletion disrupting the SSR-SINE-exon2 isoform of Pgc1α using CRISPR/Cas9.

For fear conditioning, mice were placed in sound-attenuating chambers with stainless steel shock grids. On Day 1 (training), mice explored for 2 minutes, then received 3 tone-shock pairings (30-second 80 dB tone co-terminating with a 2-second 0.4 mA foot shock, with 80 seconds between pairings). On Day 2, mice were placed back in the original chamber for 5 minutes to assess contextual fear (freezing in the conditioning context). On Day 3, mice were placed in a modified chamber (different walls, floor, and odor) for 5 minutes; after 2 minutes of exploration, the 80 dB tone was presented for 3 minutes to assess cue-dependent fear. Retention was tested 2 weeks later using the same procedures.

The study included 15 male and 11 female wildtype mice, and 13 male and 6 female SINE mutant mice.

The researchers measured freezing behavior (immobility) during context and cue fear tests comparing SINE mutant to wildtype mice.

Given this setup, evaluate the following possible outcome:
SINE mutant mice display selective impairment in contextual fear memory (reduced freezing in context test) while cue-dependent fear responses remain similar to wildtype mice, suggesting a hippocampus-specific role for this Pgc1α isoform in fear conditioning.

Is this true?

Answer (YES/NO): NO